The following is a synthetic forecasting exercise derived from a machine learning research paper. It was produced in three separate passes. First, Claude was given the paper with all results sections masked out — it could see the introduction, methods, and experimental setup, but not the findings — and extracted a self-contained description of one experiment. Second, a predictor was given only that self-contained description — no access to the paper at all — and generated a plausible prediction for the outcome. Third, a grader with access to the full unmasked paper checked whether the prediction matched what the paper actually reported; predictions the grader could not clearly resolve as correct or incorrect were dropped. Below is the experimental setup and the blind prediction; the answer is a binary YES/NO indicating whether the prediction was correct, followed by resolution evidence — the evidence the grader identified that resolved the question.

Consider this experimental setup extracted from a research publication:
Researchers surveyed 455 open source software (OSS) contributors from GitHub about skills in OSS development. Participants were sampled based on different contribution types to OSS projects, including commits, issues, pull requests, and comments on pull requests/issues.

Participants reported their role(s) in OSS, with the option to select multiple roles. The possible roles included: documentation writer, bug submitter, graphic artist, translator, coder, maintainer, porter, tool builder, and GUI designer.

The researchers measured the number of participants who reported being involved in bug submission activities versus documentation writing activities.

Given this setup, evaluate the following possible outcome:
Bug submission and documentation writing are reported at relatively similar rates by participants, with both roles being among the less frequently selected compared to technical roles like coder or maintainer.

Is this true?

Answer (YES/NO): NO